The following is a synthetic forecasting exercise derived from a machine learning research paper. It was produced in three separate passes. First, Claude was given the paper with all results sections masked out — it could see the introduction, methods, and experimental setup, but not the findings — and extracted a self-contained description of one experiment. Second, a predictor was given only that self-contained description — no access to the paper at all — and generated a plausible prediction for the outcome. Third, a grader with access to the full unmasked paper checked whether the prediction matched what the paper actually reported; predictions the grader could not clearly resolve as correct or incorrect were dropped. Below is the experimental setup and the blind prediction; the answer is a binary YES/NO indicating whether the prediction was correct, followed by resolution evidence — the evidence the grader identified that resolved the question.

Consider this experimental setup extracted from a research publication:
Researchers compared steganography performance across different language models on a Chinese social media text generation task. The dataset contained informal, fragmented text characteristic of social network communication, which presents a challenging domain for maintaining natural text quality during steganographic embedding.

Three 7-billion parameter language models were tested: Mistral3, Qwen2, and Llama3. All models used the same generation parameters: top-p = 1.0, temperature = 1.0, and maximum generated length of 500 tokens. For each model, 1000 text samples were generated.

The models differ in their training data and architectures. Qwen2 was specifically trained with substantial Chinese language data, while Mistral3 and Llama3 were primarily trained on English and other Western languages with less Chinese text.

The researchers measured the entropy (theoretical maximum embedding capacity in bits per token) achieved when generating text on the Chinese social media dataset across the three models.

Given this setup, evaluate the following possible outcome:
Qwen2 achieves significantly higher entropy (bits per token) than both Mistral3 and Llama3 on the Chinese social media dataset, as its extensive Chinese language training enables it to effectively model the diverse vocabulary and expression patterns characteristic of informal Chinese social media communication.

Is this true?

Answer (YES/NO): YES